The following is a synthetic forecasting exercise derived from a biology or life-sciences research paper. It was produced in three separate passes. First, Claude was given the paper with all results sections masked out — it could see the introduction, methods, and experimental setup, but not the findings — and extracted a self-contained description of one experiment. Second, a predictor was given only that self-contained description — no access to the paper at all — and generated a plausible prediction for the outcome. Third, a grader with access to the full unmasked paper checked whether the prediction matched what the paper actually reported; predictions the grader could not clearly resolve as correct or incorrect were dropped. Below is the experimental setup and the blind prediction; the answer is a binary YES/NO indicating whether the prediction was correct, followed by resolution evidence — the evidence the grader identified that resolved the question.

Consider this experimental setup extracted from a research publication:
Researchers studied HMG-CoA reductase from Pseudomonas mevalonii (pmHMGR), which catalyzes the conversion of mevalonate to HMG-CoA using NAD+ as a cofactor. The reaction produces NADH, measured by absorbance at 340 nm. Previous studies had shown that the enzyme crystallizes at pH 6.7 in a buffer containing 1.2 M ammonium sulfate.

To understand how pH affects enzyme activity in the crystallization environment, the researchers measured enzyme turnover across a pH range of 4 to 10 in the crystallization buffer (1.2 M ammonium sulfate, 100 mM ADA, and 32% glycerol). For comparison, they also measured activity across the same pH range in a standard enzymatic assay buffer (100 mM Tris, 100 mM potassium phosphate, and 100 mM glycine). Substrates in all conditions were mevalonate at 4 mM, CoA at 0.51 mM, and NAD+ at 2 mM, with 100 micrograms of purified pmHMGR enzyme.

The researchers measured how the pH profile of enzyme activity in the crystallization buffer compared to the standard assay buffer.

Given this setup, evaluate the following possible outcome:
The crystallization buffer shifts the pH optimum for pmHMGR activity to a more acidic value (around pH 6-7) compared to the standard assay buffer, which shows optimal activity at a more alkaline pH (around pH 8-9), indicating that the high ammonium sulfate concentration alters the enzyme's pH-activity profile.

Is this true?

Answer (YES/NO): NO